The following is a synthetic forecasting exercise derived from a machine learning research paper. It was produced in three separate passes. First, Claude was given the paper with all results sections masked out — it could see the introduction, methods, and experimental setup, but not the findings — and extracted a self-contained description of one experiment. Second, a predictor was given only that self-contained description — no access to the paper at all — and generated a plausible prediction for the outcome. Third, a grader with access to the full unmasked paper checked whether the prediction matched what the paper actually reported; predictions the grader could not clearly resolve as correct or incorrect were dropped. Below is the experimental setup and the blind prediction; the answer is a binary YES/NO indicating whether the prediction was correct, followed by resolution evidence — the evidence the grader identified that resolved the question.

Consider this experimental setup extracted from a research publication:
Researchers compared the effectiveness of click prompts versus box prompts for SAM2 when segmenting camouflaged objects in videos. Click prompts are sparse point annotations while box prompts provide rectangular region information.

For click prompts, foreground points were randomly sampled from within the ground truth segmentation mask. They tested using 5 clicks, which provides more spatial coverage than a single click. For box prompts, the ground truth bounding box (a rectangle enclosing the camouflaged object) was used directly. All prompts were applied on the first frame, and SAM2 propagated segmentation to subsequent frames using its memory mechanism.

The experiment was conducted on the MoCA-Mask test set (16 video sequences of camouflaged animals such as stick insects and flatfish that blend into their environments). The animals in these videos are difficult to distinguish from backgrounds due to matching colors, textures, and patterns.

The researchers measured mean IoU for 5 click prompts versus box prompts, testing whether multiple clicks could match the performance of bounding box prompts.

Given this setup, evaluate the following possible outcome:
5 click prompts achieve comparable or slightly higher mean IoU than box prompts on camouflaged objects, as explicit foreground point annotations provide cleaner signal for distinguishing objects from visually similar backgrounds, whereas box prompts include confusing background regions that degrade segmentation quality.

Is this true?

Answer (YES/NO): NO